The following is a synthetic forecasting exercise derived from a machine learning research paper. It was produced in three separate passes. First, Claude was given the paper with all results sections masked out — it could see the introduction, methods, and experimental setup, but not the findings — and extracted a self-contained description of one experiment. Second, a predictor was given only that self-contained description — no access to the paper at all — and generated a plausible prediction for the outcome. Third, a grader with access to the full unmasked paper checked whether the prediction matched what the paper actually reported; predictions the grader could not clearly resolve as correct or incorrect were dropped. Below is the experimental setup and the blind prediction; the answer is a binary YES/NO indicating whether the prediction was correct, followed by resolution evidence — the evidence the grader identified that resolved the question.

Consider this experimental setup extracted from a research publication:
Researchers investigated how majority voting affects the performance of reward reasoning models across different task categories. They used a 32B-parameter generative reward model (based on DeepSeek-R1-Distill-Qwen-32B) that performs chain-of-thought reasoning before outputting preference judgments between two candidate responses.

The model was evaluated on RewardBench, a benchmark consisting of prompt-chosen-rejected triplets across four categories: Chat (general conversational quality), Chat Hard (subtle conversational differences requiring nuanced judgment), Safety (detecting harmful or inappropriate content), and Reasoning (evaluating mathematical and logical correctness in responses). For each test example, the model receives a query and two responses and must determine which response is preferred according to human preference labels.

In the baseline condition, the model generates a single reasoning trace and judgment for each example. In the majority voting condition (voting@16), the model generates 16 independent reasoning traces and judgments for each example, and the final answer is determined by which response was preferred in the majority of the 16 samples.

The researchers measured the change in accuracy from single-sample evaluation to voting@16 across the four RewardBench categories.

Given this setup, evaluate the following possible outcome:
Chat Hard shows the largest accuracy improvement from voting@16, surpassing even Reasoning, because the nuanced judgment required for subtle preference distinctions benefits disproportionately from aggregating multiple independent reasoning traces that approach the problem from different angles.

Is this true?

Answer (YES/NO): NO